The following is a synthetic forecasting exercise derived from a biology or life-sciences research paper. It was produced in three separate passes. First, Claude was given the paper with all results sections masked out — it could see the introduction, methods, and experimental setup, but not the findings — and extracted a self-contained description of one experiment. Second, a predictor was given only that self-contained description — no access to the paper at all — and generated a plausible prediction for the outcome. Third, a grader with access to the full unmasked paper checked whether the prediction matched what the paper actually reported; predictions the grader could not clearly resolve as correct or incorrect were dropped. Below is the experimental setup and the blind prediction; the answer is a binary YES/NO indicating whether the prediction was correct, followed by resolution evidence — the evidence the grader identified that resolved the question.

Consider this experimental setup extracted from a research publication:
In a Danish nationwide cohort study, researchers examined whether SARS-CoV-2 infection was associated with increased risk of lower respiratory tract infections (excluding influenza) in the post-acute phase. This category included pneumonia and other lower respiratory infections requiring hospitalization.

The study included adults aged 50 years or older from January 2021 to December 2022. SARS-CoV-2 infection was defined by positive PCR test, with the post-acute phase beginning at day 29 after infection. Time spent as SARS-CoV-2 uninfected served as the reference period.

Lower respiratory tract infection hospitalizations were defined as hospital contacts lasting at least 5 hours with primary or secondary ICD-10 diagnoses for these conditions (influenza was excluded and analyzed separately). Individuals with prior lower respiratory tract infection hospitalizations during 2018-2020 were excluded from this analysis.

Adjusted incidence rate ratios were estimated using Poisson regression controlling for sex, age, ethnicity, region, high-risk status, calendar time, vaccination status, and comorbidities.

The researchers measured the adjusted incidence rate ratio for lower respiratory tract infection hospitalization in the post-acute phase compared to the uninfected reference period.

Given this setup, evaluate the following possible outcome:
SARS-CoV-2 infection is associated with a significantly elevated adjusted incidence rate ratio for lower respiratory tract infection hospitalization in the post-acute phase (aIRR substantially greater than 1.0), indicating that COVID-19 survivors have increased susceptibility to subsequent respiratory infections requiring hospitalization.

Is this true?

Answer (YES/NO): NO